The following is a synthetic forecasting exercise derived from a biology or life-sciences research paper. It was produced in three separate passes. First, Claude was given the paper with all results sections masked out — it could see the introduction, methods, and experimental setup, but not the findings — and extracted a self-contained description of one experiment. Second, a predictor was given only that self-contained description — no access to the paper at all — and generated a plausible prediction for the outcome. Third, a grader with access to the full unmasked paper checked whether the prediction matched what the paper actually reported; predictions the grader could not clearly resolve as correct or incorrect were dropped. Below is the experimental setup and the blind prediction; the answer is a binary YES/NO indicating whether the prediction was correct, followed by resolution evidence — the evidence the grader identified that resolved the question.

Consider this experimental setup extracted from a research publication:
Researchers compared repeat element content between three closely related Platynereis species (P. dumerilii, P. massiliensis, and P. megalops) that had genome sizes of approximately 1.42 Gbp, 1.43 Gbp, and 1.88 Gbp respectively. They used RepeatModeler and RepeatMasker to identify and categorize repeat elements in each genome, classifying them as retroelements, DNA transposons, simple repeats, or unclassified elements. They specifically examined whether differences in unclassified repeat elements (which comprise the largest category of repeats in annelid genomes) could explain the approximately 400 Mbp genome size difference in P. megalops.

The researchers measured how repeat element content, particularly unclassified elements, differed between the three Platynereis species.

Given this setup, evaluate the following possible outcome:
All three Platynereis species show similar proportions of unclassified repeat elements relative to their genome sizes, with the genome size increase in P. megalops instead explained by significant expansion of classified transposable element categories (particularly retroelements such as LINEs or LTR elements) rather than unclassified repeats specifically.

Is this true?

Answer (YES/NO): NO